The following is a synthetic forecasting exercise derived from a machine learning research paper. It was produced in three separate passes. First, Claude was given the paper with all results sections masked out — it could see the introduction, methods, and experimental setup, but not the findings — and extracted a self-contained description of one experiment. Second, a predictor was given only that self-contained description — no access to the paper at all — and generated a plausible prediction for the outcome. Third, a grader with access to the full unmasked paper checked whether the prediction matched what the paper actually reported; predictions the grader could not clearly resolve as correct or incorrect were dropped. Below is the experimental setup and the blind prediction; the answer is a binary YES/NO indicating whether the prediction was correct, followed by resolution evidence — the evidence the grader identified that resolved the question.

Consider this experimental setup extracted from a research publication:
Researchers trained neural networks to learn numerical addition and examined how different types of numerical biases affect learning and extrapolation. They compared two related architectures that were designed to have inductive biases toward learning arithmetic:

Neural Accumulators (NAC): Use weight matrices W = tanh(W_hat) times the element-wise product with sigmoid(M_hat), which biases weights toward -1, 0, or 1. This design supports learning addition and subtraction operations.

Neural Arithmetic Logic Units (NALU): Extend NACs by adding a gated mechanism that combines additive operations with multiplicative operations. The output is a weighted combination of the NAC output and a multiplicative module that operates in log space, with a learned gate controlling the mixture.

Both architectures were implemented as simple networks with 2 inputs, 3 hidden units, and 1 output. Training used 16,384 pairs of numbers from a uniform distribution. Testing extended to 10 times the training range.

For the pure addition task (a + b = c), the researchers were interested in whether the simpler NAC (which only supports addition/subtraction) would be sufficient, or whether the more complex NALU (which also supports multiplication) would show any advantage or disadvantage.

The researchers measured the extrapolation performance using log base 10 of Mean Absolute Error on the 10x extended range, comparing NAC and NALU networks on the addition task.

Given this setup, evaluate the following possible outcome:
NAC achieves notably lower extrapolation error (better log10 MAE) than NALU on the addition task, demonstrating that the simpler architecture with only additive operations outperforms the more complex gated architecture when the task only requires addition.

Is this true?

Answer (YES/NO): NO